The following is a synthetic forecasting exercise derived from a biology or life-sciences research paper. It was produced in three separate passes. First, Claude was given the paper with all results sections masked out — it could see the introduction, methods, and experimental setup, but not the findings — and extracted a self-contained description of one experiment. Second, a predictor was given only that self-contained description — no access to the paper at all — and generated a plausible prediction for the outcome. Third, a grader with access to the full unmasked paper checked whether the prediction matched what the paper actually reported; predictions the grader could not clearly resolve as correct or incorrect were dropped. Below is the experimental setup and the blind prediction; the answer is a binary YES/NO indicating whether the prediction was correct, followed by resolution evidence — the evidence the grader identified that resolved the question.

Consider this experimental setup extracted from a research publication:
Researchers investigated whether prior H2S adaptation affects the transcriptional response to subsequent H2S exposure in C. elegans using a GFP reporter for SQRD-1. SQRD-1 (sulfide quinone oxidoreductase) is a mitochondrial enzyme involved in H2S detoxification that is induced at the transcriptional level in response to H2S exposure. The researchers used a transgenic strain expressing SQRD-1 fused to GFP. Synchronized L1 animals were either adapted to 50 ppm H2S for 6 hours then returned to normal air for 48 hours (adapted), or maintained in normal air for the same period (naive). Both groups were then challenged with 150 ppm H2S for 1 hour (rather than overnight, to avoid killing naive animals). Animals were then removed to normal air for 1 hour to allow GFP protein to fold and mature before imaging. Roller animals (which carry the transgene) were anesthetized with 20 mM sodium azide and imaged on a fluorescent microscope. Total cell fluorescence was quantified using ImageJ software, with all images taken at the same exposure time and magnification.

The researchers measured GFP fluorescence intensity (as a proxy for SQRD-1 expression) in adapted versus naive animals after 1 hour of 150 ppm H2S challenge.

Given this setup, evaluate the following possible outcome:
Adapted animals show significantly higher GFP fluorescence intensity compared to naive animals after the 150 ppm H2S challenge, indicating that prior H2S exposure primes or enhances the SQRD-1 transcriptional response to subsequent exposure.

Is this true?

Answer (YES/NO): YES